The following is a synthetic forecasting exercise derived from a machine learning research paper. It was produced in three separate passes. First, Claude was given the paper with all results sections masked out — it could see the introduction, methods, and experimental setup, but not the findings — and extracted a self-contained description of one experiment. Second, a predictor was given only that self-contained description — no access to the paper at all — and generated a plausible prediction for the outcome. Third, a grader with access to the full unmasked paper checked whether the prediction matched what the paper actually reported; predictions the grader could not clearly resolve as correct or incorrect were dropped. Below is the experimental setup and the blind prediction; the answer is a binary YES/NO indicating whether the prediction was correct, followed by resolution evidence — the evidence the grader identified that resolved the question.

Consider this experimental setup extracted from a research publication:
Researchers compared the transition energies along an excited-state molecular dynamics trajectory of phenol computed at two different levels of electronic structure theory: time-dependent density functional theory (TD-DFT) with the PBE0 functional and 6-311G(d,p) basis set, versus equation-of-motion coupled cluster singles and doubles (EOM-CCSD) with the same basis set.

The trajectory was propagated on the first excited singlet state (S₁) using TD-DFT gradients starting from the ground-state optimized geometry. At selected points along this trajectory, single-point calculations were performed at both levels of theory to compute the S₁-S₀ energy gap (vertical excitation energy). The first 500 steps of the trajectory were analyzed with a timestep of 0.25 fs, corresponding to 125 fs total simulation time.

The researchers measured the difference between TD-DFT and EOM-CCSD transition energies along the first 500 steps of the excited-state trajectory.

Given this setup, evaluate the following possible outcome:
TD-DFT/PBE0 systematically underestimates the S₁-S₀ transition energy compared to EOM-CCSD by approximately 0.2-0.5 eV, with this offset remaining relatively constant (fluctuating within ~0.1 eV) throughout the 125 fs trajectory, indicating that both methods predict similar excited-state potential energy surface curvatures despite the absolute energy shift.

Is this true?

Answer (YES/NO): NO